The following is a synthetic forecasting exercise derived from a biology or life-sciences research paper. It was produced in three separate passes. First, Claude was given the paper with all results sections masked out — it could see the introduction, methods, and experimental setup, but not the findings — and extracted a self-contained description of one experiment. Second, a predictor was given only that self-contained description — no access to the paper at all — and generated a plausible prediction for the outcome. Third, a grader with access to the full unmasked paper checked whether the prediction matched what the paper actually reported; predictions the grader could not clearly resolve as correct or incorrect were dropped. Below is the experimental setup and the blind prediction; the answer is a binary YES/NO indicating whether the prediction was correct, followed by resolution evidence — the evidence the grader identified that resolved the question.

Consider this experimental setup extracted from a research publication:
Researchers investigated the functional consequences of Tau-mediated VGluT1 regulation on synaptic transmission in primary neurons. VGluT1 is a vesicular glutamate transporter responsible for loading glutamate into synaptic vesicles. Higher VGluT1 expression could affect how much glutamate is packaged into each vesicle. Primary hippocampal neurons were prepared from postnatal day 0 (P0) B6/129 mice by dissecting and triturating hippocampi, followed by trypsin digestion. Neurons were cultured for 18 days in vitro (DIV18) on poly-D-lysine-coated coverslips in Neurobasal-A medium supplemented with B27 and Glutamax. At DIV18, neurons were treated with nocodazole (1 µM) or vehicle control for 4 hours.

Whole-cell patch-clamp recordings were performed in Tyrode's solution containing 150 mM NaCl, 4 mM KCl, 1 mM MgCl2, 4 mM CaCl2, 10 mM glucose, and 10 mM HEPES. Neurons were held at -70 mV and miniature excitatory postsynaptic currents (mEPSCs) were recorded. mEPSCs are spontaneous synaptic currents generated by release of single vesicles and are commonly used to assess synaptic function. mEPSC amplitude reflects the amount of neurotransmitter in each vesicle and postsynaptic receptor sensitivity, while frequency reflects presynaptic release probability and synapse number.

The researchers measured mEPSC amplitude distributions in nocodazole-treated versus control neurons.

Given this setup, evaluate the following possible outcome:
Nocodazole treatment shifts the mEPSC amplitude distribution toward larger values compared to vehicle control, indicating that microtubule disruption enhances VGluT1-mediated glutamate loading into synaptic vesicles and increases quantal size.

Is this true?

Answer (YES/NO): NO